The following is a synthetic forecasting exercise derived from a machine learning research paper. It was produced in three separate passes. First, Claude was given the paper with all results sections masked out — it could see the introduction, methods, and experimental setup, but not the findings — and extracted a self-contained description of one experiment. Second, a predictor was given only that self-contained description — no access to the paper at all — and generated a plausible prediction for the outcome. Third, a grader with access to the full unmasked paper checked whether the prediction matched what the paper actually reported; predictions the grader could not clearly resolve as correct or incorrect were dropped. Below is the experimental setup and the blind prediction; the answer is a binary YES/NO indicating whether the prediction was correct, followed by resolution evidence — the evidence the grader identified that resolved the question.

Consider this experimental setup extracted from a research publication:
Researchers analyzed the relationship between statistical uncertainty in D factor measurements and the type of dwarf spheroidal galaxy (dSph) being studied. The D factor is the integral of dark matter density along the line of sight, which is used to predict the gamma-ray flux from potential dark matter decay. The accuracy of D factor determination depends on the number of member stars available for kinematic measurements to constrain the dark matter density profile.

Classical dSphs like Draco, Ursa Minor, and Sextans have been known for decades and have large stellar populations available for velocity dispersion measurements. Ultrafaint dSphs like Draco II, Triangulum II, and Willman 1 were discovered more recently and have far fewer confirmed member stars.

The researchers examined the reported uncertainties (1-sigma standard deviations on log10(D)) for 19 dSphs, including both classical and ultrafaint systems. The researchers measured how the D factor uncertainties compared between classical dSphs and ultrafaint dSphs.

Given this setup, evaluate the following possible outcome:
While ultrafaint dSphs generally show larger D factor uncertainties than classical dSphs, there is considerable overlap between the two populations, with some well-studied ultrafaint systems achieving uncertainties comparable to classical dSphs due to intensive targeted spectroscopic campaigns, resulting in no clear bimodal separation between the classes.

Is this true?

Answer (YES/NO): NO